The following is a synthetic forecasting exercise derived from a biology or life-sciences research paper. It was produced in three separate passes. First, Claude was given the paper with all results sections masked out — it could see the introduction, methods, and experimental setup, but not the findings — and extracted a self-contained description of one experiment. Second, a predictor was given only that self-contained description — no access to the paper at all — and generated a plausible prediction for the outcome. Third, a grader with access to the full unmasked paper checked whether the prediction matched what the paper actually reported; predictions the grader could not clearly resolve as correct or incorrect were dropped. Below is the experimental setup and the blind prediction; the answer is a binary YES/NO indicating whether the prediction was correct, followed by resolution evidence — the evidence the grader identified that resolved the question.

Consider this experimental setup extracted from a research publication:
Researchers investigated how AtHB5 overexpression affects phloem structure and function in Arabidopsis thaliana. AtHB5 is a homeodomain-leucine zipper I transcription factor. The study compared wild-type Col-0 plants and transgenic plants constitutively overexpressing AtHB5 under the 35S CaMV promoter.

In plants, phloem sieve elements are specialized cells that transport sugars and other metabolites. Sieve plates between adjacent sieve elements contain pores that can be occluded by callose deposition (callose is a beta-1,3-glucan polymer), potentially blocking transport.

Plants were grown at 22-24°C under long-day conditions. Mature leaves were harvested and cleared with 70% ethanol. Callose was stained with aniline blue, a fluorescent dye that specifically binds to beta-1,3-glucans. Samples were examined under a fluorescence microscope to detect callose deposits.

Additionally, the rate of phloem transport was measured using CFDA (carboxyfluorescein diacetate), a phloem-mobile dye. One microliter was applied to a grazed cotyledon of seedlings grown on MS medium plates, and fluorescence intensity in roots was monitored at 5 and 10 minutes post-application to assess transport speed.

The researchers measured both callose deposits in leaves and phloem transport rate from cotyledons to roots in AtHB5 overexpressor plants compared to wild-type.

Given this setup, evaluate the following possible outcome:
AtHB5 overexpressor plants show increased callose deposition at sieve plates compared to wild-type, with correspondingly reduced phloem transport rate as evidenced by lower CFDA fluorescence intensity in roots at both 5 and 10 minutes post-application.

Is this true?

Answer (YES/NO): NO